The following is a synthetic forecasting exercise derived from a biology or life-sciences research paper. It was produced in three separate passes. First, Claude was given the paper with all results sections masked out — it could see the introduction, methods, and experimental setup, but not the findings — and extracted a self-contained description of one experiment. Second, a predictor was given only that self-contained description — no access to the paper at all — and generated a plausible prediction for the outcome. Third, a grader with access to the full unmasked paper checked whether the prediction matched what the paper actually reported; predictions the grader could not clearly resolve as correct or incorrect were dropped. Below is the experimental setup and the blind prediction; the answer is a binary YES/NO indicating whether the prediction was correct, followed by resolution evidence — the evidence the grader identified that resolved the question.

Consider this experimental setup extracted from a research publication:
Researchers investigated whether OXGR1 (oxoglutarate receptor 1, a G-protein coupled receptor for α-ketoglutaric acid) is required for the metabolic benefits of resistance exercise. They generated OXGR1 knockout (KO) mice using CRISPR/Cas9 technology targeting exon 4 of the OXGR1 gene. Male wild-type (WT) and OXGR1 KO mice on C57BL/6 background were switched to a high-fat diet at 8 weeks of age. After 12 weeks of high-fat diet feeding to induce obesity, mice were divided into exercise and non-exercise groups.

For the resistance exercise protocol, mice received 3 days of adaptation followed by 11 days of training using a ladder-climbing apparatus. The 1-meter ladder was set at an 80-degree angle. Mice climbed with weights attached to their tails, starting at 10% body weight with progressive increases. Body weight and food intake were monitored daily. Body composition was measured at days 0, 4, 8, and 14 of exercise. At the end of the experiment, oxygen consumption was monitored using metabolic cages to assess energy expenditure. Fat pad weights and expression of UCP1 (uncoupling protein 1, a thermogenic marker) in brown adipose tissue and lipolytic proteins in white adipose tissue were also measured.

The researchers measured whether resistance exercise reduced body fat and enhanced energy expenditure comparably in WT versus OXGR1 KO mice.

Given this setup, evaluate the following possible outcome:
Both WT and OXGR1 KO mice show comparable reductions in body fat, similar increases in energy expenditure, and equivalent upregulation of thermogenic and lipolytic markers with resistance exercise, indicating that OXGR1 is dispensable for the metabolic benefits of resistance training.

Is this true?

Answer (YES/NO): NO